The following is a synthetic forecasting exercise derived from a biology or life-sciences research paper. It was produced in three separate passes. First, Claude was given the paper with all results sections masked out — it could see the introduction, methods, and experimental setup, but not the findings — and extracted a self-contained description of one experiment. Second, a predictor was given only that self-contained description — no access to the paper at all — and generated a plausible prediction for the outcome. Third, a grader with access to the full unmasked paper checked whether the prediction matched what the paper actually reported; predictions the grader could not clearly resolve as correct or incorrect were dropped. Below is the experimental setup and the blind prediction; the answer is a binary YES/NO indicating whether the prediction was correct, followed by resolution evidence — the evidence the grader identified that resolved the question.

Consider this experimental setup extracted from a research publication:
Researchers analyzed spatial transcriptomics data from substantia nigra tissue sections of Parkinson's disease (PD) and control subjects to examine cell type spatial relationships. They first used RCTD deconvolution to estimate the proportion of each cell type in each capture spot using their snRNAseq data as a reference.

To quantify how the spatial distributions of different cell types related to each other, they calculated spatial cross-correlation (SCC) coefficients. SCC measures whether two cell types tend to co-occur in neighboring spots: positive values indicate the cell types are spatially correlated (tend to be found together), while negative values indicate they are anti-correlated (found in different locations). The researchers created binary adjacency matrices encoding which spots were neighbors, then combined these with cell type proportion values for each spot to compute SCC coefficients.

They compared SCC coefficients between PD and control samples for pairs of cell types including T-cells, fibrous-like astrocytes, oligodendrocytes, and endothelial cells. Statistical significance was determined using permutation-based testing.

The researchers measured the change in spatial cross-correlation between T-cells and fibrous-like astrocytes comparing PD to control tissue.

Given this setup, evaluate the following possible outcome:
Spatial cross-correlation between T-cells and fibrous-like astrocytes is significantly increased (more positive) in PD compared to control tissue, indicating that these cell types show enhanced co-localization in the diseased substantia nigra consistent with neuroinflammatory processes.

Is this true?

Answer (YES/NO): YES